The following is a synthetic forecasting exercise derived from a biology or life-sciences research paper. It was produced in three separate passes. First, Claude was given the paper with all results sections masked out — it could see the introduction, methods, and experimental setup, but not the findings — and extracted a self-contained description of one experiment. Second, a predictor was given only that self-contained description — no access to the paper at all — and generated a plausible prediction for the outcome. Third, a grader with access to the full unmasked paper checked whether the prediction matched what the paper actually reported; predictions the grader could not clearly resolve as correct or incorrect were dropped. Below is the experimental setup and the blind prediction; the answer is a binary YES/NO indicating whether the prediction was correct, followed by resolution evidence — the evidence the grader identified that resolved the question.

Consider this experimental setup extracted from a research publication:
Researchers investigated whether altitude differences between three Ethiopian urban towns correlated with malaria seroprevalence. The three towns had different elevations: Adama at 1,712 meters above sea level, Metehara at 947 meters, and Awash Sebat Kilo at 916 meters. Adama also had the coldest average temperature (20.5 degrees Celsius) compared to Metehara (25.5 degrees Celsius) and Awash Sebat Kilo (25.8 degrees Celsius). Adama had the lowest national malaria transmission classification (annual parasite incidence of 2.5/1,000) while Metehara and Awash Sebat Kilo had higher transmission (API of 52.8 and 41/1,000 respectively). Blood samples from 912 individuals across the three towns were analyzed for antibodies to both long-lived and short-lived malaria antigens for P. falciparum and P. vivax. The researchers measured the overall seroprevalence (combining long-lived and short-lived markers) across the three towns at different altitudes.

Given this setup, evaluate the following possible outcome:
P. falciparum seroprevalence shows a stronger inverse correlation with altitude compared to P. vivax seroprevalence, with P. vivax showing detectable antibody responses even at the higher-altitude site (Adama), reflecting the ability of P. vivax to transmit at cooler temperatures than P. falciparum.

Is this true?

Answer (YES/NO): NO